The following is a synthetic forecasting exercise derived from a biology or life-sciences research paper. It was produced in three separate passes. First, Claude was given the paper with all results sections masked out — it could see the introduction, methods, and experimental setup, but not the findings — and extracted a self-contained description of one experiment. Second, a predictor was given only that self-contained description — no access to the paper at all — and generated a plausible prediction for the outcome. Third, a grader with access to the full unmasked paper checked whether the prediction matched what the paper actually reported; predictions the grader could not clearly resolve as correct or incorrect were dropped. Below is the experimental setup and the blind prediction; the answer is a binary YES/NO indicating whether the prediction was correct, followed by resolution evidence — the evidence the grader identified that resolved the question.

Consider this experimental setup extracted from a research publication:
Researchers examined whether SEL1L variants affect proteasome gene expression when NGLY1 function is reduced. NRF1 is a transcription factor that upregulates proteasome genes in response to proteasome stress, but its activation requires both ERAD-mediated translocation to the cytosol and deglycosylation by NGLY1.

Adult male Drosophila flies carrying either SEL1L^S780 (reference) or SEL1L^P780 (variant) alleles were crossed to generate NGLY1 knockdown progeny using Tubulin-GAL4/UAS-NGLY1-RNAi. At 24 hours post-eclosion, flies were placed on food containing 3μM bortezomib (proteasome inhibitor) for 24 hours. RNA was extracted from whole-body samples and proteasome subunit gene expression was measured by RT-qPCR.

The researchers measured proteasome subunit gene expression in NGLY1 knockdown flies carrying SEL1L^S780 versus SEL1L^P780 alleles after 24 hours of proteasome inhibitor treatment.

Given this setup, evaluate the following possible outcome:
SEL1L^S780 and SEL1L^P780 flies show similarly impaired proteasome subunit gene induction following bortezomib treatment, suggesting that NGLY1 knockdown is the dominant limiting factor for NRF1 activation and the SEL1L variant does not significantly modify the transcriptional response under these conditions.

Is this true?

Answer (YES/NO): YES